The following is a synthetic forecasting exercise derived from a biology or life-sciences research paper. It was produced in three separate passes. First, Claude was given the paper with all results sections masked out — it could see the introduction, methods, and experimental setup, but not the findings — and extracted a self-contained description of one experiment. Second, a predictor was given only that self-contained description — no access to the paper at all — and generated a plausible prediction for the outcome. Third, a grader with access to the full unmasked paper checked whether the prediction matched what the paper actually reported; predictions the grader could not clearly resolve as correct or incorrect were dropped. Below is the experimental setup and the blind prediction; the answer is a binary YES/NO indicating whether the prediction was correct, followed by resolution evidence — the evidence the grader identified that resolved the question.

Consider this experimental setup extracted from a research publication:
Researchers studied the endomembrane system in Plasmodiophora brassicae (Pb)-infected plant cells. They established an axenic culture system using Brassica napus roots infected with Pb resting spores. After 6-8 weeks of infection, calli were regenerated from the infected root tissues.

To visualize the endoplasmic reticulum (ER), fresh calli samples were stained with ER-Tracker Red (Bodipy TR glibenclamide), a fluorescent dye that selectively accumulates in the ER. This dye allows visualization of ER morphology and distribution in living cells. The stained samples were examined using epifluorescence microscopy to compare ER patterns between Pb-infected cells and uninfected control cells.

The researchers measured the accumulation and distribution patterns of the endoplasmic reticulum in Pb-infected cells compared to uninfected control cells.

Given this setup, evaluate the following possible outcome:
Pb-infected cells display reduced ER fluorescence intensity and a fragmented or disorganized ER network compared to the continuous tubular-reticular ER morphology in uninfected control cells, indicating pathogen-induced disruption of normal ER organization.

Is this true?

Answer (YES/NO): NO